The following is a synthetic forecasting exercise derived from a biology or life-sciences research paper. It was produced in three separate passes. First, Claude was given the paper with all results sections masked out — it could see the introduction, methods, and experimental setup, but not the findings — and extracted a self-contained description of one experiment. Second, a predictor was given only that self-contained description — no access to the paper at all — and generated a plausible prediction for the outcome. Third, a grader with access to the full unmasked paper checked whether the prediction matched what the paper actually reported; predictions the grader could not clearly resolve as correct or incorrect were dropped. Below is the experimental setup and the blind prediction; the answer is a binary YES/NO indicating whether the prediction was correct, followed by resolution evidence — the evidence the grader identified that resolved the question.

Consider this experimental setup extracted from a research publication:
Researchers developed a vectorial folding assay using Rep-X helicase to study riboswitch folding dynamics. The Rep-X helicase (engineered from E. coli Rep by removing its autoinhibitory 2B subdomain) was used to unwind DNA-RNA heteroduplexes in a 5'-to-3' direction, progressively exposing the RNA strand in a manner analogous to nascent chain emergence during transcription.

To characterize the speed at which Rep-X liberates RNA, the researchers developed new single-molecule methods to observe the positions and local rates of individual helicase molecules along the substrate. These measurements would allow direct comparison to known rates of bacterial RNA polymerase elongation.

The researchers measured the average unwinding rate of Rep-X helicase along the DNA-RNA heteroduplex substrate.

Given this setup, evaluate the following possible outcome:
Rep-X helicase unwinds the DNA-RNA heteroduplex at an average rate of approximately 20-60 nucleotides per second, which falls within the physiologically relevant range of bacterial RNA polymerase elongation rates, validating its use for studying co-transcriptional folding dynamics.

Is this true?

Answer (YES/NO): YES